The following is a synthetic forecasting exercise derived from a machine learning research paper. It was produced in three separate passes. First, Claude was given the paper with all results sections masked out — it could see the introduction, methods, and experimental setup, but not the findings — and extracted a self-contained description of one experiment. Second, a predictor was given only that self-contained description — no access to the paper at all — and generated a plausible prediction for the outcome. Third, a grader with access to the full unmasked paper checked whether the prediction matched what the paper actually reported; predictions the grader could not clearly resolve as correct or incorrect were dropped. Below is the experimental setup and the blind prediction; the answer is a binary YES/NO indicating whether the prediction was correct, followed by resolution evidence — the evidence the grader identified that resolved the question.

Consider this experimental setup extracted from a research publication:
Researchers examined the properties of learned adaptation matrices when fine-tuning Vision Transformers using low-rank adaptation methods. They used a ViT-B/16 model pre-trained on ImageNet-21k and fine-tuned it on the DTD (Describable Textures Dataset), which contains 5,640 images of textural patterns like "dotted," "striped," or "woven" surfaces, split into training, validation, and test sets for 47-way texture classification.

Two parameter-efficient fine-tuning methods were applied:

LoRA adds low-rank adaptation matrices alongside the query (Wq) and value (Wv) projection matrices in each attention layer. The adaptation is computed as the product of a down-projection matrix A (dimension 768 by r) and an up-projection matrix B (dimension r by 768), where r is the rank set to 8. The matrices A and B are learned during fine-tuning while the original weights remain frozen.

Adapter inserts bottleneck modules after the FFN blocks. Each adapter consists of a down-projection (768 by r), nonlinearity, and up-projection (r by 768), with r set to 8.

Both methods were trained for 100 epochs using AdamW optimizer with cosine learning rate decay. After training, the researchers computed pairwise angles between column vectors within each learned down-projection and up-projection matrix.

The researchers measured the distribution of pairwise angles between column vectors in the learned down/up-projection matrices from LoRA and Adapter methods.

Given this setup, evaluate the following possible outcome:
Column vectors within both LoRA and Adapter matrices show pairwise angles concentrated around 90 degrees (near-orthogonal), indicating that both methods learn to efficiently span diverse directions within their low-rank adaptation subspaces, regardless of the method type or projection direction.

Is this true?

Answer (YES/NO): NO